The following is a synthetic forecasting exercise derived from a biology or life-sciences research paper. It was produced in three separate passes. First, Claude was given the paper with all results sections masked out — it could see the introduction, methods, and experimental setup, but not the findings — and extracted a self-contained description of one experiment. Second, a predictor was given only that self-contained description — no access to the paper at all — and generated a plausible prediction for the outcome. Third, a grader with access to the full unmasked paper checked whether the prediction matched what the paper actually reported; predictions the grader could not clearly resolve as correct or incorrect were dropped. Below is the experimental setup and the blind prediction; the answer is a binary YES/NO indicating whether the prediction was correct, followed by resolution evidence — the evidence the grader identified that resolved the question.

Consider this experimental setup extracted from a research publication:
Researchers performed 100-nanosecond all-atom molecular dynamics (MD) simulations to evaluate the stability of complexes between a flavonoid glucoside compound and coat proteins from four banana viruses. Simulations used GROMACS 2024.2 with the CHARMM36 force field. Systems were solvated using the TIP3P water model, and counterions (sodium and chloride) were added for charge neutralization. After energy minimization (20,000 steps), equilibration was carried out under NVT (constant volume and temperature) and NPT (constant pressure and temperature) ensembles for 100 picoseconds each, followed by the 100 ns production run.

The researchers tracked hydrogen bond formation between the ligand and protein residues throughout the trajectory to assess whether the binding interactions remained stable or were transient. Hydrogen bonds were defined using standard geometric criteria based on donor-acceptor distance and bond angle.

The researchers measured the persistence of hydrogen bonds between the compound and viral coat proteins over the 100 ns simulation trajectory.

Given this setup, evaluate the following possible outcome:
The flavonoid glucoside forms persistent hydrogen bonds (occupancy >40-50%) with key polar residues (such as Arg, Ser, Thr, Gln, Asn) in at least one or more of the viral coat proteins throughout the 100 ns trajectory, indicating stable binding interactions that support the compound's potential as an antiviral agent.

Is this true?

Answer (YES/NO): YES